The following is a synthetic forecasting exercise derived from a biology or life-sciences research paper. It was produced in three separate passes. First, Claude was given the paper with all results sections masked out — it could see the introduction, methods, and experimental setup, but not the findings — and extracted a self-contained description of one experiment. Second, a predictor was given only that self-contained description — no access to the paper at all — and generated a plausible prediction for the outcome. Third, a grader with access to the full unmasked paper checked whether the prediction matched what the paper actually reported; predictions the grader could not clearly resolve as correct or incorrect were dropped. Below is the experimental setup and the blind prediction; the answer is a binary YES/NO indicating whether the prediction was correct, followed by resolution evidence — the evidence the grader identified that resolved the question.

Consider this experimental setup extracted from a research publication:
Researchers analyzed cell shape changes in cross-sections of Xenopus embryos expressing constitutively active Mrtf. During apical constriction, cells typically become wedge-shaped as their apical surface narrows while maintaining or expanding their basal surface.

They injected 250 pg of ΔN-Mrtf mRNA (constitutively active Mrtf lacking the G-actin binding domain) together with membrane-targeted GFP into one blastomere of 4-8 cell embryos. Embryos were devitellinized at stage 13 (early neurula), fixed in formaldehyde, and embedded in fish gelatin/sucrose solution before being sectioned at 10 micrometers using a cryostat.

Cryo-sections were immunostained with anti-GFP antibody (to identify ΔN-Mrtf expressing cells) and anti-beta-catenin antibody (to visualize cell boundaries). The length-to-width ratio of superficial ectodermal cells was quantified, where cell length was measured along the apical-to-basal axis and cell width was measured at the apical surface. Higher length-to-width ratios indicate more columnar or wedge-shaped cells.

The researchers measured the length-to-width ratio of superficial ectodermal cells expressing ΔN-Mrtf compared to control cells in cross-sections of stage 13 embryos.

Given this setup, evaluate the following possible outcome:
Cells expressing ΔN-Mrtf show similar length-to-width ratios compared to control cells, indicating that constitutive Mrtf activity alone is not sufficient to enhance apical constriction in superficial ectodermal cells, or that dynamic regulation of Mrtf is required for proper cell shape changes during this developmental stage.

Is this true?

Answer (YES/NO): NO